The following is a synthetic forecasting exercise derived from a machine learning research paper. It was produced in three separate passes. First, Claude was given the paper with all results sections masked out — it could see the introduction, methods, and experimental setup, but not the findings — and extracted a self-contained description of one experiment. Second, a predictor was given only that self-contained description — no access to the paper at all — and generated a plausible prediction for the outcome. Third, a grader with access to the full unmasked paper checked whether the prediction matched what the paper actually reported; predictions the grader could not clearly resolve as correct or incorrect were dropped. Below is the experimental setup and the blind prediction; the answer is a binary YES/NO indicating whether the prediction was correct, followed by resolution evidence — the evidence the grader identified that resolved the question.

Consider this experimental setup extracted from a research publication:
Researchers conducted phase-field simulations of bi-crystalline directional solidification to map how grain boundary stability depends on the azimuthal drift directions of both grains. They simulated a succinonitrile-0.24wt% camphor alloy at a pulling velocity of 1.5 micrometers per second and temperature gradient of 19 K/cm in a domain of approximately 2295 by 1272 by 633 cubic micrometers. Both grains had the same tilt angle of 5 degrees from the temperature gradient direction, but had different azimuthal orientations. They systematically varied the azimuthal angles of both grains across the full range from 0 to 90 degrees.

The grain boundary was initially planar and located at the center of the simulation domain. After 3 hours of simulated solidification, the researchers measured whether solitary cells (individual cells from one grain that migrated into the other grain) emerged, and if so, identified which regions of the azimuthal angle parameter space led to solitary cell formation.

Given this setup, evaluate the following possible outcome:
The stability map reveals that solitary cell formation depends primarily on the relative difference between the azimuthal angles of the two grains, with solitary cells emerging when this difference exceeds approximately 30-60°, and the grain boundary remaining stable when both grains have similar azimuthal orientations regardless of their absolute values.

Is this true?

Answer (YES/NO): NO